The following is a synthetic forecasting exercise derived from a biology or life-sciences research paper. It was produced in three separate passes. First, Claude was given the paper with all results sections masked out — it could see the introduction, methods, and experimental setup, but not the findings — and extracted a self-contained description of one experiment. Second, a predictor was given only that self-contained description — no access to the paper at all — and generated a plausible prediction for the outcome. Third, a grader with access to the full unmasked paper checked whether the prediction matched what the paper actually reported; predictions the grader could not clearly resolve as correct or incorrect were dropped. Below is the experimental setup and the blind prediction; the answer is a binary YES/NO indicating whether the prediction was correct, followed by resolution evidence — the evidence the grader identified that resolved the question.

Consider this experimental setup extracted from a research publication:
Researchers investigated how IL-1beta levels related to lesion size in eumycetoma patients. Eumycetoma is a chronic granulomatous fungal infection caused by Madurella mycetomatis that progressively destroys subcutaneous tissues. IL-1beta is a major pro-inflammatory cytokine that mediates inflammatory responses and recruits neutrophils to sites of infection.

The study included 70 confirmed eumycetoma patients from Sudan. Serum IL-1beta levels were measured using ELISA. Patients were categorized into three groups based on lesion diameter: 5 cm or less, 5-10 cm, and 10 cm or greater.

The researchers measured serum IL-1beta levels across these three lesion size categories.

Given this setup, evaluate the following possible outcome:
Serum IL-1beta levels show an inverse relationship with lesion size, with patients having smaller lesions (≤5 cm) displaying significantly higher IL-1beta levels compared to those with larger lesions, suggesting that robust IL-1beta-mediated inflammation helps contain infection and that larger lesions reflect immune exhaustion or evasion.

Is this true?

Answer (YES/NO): YES